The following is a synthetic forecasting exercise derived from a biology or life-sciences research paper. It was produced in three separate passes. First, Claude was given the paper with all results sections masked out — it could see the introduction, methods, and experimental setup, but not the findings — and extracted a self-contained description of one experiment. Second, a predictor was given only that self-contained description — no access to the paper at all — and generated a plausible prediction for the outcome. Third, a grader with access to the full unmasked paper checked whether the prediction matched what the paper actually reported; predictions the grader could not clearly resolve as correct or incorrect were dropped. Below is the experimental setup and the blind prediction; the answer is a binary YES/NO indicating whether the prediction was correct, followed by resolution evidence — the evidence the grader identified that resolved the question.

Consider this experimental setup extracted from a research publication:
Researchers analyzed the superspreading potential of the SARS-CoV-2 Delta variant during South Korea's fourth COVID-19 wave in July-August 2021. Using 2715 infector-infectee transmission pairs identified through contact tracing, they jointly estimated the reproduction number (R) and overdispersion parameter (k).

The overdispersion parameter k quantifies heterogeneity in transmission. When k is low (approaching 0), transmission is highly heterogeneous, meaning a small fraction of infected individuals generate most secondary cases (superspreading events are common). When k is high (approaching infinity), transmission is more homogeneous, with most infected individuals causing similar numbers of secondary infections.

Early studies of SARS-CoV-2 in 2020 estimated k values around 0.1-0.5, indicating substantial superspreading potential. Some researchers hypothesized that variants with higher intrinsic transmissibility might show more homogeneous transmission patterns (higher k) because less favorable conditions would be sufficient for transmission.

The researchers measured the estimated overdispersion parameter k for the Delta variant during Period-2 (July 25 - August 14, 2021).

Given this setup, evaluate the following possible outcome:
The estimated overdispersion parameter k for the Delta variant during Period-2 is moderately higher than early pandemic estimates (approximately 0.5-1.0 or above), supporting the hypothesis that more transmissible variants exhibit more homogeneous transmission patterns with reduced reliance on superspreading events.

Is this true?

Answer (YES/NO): YES